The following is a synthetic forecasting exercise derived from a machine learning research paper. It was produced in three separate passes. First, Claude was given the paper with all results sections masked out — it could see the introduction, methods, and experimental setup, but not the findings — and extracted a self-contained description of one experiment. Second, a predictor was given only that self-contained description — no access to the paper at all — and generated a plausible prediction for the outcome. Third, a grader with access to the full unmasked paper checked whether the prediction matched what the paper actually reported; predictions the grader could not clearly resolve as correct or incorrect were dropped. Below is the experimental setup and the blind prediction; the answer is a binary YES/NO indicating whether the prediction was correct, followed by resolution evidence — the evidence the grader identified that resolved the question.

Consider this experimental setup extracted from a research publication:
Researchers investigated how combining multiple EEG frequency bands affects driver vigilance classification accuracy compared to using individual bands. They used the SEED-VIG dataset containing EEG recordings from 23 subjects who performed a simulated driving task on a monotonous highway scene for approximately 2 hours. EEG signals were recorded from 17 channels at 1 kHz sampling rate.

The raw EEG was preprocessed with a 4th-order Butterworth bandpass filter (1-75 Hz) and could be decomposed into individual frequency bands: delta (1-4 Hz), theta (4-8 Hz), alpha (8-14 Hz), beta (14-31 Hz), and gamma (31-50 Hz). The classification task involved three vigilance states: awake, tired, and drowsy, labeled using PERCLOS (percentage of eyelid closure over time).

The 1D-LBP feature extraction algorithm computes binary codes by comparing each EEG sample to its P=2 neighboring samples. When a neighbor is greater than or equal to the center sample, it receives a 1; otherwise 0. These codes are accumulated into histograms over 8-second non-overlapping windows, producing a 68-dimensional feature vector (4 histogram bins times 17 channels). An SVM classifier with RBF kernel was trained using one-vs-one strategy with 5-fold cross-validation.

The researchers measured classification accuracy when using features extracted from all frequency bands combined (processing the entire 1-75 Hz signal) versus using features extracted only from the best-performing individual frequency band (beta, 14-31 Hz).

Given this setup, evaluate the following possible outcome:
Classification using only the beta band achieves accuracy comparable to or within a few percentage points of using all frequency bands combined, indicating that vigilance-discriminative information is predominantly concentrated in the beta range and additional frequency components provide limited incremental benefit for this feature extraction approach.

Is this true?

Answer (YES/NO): NO